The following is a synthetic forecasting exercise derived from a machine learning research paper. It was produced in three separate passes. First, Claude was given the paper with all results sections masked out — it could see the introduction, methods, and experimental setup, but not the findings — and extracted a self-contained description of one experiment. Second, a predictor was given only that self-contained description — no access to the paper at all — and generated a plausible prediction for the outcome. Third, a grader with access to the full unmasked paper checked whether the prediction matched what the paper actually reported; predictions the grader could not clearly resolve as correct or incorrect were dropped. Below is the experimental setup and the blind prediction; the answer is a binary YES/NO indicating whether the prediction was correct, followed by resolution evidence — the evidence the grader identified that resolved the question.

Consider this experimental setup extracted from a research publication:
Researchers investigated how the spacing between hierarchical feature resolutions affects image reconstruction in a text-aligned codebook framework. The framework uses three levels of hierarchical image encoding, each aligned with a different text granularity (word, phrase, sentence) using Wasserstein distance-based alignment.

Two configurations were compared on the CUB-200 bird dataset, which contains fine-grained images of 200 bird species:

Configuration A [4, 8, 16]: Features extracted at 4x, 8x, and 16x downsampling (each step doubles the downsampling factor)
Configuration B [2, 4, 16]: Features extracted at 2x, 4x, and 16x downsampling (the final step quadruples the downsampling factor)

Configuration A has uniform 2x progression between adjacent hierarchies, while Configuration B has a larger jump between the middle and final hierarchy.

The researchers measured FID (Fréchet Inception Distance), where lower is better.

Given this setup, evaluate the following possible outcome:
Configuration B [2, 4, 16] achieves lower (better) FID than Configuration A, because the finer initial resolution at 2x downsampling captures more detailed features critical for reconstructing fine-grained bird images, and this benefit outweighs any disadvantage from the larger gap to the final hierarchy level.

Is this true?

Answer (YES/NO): NO